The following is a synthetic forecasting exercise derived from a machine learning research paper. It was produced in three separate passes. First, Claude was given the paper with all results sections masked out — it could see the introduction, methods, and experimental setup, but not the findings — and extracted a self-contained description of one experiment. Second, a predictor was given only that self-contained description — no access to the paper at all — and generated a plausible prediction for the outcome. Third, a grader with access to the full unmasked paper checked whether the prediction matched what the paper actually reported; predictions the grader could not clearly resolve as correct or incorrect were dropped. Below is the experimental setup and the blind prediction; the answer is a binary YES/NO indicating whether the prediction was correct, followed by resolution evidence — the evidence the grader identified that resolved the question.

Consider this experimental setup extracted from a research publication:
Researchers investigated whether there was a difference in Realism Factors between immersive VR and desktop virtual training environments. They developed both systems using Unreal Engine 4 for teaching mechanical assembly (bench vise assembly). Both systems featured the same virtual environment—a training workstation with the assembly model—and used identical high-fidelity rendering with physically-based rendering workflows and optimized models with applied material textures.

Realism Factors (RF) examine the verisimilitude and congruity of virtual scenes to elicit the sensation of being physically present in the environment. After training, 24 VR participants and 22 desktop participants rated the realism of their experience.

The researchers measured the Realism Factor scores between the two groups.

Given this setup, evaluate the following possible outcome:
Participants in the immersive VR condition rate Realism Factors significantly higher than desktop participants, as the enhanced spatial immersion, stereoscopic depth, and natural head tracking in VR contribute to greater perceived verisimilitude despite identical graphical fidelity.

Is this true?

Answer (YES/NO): YES